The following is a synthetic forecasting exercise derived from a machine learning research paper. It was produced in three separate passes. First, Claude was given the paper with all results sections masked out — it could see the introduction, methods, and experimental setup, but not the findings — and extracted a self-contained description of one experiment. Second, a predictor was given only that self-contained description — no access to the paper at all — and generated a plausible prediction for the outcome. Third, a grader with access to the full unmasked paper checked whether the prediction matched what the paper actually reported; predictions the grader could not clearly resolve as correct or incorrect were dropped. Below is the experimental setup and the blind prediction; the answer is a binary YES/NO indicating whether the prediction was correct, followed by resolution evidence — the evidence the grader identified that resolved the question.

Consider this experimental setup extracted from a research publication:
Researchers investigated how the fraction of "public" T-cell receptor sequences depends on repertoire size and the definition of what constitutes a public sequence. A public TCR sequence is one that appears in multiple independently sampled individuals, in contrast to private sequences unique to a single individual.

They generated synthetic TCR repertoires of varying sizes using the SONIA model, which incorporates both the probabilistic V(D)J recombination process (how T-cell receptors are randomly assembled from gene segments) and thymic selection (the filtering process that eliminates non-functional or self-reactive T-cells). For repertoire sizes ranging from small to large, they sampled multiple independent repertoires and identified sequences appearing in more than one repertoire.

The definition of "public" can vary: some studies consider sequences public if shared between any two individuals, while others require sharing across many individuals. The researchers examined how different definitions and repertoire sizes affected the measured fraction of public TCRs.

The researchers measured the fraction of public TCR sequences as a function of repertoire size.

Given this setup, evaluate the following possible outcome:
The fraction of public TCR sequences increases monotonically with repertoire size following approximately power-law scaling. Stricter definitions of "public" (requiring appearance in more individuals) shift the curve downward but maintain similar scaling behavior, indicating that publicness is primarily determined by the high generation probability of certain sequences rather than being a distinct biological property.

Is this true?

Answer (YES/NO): NO